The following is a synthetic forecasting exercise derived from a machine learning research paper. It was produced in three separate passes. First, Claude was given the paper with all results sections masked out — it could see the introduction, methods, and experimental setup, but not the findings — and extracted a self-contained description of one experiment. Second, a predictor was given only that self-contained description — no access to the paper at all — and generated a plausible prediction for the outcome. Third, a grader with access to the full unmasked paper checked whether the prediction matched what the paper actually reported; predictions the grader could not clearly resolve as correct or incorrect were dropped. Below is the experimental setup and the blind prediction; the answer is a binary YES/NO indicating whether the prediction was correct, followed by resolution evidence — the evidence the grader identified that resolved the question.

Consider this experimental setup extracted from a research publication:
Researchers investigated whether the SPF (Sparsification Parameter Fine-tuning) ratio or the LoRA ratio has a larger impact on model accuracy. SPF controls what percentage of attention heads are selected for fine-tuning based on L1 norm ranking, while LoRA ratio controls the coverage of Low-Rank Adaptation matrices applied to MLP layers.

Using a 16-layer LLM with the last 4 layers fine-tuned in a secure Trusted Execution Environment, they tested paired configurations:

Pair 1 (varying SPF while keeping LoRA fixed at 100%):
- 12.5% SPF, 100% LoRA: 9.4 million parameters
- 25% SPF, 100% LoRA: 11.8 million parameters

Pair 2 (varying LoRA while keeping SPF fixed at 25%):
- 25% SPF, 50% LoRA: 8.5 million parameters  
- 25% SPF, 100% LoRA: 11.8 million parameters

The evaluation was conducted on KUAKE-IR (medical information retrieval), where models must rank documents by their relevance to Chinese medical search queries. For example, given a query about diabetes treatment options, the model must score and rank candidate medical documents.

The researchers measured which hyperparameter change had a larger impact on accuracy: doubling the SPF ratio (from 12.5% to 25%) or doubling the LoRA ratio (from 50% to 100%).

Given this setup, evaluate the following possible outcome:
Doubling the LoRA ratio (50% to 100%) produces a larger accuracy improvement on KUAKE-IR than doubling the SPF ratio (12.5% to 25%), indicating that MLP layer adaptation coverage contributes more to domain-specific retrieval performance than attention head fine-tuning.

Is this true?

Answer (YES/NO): NO